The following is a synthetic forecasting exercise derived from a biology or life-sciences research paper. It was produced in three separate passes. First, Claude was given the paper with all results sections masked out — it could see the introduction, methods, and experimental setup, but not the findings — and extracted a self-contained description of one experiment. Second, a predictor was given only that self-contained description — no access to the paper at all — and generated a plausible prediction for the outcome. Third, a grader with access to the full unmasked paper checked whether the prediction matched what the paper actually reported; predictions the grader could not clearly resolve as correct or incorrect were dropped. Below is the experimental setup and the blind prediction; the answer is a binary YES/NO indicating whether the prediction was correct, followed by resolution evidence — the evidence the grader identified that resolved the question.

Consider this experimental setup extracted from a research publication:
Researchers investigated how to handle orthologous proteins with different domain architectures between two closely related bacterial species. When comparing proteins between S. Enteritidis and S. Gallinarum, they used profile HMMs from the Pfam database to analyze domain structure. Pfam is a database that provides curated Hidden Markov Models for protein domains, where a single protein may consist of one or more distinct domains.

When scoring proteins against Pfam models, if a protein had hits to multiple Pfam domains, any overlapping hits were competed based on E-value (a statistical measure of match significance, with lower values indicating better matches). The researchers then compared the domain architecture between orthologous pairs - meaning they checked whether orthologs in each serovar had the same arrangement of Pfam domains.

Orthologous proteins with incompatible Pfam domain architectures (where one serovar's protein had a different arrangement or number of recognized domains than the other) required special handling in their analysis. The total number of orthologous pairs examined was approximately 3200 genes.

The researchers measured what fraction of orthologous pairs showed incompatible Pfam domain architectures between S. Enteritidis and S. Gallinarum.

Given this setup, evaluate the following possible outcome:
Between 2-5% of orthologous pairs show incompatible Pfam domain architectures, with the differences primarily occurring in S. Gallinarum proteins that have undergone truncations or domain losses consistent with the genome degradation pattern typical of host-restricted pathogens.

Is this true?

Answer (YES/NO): NO